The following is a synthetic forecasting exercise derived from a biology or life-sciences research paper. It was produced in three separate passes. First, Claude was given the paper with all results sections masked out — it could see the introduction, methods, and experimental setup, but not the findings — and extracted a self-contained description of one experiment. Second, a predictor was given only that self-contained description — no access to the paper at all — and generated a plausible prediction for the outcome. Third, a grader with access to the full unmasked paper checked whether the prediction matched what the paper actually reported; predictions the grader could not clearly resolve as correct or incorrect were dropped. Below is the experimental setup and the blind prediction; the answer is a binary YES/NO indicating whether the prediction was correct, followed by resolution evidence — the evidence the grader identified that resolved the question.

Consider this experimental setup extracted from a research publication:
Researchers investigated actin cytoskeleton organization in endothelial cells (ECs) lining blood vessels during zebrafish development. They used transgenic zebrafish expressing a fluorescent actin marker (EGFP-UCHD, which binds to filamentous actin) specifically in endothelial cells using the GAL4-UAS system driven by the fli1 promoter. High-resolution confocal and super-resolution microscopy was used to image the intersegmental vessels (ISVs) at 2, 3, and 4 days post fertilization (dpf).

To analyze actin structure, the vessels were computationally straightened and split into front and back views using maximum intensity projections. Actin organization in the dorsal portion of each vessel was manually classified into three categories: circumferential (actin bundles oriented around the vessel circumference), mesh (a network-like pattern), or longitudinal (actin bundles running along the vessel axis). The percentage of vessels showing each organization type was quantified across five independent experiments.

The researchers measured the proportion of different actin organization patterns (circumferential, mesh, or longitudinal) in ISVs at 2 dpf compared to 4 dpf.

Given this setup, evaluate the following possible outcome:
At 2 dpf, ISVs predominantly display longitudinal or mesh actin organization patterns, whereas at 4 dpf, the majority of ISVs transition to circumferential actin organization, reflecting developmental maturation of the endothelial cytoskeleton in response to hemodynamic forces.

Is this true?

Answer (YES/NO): NO